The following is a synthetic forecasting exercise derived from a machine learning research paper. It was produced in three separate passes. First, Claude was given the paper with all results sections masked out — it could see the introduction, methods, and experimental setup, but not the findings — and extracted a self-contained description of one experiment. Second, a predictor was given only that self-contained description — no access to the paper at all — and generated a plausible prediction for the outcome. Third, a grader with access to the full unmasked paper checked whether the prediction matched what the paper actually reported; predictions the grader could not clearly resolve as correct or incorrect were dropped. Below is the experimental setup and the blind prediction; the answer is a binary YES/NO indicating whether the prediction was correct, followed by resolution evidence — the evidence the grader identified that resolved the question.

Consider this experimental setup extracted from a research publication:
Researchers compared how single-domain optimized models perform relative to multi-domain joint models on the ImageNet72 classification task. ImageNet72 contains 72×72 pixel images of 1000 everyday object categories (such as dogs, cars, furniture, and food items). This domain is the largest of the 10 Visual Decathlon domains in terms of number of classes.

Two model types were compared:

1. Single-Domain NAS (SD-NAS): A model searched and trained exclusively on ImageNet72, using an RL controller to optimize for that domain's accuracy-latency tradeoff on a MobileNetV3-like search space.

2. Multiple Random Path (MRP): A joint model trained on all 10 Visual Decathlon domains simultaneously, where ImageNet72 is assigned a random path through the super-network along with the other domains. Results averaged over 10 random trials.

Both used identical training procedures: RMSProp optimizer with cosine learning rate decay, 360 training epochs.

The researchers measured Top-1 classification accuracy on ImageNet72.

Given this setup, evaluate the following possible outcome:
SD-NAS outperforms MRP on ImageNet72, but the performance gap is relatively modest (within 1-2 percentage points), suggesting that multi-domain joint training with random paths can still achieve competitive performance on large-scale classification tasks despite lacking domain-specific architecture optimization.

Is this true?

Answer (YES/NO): NO